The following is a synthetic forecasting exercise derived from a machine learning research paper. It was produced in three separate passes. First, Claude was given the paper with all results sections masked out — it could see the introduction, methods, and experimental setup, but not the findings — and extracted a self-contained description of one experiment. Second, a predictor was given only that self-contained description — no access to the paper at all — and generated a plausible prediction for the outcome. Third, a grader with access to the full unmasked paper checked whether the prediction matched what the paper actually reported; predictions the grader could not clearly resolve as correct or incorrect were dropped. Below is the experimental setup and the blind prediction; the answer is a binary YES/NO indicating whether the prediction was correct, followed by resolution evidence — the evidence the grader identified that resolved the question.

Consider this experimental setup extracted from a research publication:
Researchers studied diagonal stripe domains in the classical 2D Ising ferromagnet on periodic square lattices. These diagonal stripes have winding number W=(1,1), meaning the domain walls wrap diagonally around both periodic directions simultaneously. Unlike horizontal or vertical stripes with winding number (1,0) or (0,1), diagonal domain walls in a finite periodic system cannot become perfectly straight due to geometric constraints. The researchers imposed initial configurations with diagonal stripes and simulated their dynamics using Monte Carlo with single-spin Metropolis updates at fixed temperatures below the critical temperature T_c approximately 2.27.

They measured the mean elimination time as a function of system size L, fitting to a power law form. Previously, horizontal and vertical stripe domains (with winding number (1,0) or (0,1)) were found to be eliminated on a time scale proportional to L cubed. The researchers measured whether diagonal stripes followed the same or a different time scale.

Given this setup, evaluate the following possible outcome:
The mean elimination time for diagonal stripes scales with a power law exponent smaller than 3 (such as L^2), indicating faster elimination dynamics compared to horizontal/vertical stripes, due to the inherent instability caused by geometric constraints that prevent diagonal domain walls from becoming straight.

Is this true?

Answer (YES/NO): NO